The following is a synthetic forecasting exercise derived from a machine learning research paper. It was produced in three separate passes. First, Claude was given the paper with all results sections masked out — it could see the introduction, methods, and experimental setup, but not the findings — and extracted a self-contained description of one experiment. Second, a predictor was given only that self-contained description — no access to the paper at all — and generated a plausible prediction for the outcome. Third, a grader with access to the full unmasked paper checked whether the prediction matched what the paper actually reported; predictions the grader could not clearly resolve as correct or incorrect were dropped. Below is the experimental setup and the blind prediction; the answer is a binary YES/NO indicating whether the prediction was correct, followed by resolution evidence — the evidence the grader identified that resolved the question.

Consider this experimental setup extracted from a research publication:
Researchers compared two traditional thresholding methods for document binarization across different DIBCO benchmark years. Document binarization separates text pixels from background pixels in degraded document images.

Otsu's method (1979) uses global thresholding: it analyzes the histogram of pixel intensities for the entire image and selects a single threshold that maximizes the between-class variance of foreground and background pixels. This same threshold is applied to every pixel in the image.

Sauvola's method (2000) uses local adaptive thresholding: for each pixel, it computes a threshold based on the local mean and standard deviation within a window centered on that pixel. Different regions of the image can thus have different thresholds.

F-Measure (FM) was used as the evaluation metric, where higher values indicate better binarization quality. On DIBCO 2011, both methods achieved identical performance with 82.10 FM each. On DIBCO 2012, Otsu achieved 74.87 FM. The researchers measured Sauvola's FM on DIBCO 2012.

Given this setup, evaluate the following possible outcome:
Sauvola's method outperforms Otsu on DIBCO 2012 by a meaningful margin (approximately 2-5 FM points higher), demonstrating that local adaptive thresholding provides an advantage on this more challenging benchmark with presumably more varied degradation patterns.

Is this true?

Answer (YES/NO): NO